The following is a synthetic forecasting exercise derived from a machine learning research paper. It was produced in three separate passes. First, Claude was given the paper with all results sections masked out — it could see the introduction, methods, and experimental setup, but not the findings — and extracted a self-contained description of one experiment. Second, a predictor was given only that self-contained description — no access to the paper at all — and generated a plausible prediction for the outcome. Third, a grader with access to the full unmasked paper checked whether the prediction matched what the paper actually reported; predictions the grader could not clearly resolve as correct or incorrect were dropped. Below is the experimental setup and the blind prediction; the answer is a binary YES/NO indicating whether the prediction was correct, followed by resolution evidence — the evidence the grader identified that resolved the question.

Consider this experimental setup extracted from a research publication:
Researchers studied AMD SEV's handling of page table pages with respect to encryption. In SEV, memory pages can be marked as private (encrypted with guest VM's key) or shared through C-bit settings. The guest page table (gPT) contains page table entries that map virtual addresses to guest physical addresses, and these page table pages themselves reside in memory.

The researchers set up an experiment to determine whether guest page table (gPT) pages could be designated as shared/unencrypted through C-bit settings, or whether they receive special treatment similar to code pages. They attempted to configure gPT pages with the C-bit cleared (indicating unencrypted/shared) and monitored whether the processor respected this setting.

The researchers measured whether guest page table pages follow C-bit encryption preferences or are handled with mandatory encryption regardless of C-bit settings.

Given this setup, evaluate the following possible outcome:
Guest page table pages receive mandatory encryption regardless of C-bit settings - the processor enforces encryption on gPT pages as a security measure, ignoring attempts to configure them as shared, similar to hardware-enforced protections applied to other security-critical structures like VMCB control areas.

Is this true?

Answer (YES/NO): YES